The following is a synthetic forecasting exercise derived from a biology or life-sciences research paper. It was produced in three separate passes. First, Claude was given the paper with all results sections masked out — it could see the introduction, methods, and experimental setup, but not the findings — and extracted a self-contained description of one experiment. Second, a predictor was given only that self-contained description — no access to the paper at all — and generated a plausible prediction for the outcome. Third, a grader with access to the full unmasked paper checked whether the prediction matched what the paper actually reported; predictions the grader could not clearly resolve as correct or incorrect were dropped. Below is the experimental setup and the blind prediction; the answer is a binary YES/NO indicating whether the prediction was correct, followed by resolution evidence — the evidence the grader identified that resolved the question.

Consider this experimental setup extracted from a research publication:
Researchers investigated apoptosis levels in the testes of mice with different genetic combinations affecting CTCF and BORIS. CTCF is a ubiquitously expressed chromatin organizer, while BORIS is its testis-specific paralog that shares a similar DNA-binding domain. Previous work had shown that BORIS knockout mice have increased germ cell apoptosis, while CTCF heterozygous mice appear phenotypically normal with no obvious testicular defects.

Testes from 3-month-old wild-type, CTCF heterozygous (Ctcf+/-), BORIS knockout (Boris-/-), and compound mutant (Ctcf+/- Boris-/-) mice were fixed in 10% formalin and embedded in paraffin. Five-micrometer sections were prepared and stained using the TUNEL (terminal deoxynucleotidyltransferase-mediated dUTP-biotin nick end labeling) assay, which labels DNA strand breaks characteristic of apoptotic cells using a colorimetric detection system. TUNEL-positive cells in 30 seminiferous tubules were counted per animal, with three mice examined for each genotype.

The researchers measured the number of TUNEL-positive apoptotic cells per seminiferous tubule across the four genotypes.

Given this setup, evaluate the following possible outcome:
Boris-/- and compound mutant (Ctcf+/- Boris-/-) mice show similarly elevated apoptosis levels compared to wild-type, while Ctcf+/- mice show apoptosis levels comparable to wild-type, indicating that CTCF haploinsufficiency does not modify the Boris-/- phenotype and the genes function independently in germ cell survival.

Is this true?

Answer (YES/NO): NO